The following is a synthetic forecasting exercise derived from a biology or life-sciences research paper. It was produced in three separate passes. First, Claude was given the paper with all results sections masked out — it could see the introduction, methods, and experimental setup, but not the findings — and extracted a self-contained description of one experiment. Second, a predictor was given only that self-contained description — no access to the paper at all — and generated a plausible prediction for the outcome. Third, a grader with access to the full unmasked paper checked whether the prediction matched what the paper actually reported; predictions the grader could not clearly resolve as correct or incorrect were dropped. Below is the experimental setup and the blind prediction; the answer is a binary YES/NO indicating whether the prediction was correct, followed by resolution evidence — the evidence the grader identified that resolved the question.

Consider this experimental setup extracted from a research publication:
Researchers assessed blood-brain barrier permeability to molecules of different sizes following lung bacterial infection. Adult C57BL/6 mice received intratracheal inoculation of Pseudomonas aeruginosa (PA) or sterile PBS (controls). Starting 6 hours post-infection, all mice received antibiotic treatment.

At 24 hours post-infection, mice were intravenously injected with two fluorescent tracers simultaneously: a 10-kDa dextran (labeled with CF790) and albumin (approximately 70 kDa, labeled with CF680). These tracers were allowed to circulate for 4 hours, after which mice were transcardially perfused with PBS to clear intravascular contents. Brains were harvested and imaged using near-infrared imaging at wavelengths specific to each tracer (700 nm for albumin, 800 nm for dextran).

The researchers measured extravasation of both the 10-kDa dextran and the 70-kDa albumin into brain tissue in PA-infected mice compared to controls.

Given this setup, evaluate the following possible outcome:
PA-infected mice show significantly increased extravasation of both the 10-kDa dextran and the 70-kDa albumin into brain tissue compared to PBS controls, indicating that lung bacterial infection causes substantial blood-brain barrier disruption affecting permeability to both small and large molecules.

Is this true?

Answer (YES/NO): YES